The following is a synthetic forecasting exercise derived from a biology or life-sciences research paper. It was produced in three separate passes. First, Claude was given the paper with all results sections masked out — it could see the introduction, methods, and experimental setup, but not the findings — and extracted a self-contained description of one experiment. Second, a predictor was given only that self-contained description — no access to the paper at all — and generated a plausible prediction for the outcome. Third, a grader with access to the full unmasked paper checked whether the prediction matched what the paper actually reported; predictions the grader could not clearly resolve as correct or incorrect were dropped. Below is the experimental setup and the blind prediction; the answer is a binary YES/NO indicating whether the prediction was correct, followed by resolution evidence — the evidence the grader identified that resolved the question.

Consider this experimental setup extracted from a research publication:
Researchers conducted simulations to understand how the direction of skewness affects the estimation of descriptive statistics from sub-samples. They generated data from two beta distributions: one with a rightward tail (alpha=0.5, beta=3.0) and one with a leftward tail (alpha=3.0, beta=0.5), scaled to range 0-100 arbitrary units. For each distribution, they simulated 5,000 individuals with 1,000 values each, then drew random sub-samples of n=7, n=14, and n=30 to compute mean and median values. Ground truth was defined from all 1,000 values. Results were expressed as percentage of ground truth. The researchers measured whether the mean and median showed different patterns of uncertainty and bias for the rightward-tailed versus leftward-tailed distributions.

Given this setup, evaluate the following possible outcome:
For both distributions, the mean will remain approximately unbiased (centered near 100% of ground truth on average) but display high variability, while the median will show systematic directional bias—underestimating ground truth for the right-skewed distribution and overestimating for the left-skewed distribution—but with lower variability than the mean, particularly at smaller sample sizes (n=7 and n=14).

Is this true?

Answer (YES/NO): NO